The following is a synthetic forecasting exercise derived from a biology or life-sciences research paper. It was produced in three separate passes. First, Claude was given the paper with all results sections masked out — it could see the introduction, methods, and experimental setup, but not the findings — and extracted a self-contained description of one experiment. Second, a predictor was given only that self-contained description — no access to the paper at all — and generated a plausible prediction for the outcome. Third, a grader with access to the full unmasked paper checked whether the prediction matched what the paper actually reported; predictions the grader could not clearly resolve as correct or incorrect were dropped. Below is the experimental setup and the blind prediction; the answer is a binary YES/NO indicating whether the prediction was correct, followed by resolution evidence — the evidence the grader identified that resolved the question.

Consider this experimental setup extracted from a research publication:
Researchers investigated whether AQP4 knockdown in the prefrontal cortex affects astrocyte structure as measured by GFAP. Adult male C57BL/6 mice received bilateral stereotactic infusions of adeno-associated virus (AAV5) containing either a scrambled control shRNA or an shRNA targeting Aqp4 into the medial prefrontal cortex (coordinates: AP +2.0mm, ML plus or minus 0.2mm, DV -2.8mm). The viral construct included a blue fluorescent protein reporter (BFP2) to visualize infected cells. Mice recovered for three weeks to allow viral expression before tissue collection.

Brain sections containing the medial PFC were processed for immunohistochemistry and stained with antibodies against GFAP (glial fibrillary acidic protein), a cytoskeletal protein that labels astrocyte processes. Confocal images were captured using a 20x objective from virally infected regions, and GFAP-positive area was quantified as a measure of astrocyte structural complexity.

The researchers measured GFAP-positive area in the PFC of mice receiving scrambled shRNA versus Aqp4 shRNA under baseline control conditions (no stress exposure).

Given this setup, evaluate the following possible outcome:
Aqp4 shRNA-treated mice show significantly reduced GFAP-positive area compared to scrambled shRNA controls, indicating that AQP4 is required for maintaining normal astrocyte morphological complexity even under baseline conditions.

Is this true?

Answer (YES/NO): YES